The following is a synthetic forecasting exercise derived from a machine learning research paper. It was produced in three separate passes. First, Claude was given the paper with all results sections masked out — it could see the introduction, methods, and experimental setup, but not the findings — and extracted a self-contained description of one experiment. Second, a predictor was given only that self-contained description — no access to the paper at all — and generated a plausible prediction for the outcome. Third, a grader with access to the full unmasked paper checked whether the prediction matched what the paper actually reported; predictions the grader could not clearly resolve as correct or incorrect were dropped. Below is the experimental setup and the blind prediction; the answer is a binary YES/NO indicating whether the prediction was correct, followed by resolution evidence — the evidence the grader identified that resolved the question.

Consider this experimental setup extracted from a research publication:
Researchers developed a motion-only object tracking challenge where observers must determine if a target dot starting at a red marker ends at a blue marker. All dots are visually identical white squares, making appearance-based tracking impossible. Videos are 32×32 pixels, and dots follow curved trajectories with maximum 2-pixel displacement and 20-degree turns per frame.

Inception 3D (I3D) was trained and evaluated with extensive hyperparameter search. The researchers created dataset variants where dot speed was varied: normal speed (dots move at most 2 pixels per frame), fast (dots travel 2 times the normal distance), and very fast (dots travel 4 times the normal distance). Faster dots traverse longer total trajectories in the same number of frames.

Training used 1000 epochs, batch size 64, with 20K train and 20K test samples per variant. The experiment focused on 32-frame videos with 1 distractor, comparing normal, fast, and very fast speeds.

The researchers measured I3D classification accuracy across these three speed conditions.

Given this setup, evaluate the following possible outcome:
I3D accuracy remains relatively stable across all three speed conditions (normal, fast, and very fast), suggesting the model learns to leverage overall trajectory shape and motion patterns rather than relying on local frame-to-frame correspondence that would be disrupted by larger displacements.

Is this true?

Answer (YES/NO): NO